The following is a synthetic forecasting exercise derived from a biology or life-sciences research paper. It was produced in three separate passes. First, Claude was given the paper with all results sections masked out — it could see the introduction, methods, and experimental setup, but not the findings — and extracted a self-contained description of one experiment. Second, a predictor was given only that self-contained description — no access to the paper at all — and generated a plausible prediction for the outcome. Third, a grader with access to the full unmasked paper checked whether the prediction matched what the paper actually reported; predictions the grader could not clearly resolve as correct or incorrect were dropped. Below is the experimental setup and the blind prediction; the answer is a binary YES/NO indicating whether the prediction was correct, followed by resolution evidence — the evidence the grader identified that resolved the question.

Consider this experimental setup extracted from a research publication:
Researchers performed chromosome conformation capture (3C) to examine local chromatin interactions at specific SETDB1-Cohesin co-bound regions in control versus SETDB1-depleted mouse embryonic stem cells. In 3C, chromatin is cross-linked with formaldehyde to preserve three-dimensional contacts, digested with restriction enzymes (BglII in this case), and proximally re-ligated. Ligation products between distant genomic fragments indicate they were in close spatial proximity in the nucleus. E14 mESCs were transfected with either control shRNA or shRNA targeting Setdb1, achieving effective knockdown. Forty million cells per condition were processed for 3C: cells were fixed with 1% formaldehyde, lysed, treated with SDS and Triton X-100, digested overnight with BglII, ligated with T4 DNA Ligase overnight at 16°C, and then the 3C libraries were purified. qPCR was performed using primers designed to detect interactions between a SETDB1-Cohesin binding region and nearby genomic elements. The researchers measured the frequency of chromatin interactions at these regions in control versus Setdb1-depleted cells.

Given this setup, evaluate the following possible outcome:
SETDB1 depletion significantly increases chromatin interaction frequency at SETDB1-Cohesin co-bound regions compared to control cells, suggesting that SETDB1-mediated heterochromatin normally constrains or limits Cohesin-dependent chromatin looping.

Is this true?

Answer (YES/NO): NO